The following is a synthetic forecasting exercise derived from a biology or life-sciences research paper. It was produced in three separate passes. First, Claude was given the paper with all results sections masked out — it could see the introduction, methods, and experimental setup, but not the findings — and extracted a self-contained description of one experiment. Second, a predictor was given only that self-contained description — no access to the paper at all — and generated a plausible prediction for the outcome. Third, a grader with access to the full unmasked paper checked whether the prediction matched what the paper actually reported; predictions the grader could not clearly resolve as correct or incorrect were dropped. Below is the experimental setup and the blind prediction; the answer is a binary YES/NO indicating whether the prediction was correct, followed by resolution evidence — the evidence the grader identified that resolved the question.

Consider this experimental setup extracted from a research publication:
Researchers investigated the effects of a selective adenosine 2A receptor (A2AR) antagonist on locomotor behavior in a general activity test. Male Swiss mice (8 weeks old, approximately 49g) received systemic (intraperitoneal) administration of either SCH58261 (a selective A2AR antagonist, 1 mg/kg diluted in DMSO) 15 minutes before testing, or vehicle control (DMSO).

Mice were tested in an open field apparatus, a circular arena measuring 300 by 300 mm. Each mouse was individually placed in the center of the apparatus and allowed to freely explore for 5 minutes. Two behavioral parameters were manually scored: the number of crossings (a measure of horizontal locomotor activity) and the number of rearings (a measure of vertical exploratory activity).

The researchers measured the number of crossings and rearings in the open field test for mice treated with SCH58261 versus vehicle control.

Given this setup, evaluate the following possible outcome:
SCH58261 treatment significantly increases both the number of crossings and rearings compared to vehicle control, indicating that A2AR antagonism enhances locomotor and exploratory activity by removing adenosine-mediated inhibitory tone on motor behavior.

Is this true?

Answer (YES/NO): YES